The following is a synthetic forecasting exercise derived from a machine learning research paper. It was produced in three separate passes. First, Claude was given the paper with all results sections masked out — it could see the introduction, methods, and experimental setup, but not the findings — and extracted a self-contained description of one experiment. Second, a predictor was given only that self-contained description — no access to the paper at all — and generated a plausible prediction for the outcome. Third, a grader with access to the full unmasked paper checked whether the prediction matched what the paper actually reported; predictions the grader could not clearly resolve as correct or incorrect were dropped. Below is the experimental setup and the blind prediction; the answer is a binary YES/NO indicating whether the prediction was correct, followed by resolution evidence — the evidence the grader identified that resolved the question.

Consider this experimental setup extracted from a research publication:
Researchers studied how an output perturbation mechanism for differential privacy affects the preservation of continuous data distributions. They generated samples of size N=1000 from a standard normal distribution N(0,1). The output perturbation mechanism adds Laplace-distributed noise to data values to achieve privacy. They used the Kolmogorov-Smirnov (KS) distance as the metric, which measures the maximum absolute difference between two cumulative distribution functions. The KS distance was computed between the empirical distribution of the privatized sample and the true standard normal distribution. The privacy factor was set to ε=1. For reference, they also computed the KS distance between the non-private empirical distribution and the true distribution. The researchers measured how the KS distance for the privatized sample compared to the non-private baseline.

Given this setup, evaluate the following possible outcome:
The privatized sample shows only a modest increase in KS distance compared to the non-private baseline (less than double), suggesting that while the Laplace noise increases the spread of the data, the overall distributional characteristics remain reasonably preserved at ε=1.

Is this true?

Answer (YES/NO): NO